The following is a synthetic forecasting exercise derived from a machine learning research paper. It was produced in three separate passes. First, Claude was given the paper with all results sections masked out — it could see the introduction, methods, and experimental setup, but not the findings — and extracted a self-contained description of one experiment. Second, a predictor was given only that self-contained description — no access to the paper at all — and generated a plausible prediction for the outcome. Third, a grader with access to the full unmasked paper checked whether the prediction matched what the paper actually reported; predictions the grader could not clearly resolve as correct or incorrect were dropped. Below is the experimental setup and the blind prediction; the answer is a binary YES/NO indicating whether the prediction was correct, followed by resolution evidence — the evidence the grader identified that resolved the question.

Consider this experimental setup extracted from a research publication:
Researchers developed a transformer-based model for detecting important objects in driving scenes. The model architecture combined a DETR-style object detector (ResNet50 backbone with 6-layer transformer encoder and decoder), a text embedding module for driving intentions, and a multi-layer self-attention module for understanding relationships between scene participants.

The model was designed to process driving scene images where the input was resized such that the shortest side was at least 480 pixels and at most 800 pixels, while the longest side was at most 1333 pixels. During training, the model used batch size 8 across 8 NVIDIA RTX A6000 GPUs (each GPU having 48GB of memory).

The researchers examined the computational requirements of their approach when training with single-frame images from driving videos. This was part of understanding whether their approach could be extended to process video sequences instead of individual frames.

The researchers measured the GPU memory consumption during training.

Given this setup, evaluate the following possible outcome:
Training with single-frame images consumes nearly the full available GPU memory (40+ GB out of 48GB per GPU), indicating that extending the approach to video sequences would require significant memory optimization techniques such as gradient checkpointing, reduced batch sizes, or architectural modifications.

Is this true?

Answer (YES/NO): YES